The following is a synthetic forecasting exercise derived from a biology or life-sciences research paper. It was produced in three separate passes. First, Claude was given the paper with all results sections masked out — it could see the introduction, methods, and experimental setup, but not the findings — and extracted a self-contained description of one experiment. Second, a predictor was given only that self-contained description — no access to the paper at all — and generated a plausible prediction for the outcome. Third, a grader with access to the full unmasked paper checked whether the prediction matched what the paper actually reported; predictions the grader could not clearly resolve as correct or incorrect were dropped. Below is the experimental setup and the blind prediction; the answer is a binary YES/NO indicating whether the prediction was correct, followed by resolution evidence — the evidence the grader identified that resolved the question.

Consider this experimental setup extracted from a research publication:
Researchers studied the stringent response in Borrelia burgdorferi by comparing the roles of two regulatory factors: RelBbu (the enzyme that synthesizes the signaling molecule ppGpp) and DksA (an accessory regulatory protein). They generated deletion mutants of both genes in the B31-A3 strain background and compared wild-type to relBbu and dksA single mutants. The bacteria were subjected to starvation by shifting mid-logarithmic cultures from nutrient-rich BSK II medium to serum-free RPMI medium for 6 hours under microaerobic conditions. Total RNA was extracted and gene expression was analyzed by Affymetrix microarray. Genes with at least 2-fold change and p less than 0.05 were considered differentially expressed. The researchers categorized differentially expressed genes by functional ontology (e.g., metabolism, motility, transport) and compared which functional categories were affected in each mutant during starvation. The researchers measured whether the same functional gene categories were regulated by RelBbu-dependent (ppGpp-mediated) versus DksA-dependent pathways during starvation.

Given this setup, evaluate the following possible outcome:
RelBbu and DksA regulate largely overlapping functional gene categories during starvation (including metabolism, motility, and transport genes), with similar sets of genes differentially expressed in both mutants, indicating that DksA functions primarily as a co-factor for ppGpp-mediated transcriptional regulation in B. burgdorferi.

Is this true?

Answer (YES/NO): NO